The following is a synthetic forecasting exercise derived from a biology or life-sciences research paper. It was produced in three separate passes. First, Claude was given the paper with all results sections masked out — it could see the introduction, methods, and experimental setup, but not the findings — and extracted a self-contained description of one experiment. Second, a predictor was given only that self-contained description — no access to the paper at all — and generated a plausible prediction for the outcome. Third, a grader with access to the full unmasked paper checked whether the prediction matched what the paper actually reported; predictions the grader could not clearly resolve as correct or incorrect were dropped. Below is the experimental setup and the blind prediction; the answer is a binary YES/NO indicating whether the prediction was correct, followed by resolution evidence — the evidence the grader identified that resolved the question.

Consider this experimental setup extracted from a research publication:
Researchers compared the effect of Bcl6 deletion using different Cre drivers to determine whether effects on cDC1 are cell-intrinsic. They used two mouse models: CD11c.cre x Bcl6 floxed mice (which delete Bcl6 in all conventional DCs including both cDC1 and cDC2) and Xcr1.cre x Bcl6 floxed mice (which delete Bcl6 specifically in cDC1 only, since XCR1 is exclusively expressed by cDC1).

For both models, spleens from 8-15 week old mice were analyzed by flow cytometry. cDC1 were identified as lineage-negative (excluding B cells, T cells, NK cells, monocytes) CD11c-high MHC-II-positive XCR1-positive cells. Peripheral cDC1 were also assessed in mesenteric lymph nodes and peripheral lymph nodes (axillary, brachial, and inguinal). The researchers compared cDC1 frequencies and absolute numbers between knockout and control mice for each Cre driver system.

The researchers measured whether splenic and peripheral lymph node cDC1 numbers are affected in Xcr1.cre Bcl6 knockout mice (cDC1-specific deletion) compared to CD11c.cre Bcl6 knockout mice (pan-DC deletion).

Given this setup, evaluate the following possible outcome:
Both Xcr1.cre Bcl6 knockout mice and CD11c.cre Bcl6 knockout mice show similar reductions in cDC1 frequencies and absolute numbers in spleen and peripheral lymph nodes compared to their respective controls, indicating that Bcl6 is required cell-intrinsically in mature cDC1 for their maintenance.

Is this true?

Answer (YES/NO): NO